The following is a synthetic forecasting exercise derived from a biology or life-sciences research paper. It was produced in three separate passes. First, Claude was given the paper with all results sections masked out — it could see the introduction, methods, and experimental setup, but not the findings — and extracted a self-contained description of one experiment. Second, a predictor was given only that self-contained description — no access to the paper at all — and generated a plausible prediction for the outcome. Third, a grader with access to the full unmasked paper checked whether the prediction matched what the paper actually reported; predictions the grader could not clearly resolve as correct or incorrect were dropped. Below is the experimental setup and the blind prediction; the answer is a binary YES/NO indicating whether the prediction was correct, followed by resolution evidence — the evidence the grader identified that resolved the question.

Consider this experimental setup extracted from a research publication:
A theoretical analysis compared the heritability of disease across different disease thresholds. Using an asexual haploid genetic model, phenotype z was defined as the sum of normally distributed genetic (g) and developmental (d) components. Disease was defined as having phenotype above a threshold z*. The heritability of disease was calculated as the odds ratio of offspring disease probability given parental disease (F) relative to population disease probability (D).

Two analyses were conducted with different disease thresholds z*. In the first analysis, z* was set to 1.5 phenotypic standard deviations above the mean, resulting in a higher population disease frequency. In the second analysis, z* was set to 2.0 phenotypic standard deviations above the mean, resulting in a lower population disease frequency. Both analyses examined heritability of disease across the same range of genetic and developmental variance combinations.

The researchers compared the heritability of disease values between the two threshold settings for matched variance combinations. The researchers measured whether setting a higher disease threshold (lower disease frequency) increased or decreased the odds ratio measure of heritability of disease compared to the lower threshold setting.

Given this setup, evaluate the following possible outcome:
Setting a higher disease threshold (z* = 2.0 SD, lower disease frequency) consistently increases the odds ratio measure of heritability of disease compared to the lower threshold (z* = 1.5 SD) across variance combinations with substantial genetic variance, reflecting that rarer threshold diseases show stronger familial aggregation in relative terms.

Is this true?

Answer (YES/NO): YES